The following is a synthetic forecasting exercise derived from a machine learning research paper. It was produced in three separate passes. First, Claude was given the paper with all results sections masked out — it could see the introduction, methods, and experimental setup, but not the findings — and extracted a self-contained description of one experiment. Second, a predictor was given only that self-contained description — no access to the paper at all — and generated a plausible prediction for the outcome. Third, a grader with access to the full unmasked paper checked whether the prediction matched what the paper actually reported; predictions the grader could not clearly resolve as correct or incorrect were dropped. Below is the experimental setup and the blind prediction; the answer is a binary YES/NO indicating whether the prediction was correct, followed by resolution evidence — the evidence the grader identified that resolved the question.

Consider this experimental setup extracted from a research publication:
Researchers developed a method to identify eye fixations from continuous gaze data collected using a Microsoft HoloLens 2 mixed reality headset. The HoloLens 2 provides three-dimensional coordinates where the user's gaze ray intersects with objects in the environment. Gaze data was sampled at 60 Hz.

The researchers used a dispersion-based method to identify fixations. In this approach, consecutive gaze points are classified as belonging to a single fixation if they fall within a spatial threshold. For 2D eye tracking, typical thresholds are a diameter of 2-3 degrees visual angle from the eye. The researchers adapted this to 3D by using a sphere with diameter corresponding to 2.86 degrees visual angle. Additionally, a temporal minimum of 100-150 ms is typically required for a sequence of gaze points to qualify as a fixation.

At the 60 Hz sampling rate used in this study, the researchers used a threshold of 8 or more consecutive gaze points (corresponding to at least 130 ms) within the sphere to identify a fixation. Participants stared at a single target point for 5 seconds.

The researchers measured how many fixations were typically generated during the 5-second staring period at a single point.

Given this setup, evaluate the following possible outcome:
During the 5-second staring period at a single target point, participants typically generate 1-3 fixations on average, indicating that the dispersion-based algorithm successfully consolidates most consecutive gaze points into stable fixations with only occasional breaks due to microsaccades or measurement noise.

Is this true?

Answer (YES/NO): NO